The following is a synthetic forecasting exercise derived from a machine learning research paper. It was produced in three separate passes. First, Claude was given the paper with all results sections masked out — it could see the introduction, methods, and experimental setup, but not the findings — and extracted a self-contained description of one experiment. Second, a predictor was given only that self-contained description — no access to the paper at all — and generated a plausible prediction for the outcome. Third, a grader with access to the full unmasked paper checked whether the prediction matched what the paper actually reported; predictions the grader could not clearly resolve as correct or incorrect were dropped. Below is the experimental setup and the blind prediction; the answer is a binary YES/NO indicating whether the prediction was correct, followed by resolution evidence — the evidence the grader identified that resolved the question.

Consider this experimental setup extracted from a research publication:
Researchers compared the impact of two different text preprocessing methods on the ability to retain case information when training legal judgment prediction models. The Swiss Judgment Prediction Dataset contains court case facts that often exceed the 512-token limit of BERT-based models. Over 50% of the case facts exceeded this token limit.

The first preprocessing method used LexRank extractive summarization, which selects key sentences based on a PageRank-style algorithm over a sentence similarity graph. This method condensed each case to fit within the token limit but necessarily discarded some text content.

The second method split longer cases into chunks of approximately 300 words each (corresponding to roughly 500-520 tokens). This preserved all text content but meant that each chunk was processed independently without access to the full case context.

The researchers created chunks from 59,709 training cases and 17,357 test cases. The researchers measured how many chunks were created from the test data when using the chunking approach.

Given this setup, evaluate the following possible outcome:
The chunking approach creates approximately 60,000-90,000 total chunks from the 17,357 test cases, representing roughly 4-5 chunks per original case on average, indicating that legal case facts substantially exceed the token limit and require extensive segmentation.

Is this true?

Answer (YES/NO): NO